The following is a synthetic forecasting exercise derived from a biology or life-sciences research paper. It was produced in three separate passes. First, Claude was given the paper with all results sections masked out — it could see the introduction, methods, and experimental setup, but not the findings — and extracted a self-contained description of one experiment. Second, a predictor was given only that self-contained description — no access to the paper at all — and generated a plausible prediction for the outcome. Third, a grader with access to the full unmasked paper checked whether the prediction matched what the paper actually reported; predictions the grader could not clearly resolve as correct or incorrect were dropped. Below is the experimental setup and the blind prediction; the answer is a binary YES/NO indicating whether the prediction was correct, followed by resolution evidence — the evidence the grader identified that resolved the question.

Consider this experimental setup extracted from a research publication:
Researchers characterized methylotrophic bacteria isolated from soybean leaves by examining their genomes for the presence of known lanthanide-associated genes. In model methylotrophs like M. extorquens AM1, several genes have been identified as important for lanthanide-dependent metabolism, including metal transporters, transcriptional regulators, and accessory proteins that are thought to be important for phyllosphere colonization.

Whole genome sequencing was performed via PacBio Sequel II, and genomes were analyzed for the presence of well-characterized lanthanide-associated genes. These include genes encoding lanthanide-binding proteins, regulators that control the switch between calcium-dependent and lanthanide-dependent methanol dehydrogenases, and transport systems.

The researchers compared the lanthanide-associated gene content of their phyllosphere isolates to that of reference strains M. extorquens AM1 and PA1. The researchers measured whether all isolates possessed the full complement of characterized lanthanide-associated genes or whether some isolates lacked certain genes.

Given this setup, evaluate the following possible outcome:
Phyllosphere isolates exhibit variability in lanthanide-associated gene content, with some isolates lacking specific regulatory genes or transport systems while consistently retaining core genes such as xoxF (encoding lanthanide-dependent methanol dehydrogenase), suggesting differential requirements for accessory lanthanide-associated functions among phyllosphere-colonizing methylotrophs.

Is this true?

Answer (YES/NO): NO